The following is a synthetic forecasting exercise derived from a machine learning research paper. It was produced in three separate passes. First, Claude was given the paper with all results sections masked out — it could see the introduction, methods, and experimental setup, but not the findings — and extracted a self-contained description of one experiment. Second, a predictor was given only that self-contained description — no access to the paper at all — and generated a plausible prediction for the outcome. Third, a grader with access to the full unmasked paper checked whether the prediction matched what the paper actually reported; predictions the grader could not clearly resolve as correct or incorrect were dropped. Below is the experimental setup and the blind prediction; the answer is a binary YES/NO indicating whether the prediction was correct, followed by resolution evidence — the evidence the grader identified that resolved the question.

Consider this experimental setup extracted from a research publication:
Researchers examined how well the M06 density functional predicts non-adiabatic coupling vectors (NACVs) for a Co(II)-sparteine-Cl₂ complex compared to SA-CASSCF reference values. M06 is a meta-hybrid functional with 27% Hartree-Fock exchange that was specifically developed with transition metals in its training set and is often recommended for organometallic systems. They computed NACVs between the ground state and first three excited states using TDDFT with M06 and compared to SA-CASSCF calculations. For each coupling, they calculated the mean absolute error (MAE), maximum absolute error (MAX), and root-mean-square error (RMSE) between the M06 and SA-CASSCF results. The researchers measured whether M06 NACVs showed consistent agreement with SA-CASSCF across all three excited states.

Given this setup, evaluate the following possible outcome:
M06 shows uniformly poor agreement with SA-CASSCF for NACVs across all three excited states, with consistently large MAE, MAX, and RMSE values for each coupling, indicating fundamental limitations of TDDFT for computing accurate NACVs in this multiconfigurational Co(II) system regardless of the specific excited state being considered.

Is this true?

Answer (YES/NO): NO